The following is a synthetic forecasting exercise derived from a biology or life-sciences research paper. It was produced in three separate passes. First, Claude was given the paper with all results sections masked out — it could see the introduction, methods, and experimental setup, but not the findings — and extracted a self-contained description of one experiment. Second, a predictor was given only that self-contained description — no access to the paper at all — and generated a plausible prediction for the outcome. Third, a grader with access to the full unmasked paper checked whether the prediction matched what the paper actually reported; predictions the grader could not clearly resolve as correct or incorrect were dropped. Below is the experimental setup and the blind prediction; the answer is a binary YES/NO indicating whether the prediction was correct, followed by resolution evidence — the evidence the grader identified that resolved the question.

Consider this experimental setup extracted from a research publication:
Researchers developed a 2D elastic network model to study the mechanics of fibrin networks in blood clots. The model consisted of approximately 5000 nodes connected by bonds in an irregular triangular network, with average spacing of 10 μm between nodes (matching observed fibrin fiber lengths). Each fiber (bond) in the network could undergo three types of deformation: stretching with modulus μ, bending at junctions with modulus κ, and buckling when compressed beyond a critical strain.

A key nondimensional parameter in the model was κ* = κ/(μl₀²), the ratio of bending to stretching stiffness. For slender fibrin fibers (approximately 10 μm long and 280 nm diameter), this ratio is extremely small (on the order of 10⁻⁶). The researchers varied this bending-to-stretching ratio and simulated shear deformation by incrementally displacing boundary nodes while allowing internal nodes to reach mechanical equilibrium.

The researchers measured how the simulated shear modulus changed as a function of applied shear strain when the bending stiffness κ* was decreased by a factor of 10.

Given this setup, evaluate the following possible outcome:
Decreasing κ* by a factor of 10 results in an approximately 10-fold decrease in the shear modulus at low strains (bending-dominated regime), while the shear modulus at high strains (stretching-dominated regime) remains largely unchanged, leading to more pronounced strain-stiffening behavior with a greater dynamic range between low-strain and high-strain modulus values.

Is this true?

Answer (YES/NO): NO